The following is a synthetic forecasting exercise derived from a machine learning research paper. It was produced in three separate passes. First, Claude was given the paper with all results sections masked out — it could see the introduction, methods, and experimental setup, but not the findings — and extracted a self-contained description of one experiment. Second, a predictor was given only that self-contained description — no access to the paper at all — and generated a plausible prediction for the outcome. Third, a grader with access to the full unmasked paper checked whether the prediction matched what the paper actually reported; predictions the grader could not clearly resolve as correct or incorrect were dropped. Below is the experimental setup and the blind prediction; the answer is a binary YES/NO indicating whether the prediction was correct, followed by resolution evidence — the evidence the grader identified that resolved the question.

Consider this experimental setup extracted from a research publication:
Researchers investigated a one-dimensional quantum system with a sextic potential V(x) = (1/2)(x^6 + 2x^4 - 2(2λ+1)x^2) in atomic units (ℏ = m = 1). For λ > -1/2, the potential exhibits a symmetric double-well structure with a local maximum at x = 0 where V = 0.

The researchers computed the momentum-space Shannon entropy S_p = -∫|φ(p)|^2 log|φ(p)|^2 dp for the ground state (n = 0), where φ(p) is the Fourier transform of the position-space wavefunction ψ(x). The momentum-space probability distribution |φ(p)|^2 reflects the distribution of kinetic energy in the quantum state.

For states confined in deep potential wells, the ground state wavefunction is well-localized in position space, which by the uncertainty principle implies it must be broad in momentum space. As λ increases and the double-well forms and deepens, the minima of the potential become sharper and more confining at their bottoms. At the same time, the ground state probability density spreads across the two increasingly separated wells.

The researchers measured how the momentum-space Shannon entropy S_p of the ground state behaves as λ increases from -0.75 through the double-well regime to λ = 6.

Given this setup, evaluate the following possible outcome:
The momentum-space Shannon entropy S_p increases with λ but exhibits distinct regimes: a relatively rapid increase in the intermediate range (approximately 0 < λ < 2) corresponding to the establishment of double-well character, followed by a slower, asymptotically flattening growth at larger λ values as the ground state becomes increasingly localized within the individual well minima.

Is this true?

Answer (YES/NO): NO